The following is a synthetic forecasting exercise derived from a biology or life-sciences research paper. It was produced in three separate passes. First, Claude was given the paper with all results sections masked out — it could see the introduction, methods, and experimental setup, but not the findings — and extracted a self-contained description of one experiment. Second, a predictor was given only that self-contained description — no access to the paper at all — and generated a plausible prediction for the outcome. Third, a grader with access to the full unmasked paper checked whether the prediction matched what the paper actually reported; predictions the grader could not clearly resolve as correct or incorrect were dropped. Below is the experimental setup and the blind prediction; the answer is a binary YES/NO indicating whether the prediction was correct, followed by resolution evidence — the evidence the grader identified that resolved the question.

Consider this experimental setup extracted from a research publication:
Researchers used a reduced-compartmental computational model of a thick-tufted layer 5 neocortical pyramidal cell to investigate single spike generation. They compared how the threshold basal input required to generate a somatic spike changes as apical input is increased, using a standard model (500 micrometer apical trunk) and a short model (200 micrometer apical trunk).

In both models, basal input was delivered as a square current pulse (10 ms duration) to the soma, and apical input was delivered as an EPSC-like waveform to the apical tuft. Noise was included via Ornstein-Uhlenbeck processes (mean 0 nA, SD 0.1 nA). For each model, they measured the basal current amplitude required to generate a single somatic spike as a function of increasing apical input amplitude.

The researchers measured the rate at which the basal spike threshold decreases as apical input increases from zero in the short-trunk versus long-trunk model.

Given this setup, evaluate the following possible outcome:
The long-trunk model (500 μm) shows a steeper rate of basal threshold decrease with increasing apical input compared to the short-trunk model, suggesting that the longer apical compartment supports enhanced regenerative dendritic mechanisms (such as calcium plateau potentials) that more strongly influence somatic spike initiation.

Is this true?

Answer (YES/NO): NO